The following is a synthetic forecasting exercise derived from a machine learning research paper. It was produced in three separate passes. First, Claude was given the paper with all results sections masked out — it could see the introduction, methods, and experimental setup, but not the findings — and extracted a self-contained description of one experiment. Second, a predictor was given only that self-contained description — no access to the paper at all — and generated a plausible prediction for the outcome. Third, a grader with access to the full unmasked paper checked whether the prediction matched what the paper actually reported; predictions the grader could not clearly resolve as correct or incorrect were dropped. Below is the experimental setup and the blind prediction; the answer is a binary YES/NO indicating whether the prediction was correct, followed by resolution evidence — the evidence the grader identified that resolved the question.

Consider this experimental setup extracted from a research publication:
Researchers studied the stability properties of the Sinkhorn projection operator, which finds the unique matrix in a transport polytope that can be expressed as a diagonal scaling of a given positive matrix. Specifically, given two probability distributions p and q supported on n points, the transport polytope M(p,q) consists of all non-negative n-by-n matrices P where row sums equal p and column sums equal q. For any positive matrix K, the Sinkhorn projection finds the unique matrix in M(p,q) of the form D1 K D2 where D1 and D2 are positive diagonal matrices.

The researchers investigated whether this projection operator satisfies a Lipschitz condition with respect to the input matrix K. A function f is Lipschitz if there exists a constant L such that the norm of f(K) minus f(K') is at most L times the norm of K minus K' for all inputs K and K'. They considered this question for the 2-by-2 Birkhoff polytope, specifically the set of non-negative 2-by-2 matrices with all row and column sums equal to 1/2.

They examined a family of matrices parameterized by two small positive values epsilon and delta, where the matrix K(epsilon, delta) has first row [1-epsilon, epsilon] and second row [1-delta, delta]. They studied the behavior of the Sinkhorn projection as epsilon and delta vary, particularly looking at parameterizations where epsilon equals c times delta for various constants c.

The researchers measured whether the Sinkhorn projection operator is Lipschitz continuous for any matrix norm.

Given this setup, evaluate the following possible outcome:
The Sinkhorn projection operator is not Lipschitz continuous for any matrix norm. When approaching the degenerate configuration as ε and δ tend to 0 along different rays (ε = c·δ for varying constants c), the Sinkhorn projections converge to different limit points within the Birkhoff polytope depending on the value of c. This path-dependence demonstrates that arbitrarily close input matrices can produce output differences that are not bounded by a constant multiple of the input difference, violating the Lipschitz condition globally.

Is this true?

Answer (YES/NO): YES